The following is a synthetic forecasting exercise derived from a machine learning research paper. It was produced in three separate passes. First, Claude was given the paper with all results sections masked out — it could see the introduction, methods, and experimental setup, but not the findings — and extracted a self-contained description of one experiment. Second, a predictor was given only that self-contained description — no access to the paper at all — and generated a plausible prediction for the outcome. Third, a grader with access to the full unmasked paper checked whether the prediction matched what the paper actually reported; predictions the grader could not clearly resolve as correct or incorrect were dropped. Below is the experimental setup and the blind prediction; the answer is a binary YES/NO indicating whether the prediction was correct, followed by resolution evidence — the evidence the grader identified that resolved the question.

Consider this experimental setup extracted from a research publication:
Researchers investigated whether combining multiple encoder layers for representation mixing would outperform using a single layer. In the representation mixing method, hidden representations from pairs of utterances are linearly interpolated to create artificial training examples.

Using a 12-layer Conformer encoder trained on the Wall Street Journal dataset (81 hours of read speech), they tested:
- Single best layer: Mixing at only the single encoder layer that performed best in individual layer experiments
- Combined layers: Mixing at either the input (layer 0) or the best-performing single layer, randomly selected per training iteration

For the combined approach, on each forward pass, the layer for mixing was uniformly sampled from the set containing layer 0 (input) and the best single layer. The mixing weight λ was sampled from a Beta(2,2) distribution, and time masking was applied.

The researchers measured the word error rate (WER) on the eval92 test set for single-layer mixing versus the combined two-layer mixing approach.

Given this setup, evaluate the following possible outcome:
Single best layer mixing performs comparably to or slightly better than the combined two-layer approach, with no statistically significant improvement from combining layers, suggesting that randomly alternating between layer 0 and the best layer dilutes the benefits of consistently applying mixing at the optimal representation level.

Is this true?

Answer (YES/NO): YES